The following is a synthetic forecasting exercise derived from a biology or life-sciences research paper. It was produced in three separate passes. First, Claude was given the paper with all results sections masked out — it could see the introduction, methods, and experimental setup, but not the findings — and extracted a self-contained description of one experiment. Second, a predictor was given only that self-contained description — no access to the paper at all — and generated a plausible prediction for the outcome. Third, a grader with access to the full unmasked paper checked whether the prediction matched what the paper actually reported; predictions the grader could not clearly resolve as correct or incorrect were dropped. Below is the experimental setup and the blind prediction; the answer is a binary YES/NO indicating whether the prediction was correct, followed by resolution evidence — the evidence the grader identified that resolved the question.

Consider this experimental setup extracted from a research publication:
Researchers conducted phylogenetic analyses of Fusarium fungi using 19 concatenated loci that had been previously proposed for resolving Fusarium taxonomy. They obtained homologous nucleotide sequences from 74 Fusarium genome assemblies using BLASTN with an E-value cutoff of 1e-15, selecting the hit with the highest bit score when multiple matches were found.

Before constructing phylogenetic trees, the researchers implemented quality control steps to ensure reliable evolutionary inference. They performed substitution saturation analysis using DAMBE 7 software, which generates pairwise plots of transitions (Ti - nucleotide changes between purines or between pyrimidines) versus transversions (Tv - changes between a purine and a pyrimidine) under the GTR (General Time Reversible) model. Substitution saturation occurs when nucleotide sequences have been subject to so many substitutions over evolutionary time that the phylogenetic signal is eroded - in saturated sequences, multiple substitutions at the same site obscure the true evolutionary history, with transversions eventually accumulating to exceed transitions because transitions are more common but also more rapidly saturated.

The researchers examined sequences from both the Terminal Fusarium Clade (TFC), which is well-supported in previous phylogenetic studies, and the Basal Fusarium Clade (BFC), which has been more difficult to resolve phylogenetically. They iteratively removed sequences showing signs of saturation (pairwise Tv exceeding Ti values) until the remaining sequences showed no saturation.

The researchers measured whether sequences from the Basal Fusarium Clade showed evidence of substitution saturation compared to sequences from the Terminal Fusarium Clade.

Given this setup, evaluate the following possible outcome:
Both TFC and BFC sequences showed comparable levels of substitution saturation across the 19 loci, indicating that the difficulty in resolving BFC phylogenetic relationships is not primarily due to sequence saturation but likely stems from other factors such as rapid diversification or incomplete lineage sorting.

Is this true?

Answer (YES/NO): NO